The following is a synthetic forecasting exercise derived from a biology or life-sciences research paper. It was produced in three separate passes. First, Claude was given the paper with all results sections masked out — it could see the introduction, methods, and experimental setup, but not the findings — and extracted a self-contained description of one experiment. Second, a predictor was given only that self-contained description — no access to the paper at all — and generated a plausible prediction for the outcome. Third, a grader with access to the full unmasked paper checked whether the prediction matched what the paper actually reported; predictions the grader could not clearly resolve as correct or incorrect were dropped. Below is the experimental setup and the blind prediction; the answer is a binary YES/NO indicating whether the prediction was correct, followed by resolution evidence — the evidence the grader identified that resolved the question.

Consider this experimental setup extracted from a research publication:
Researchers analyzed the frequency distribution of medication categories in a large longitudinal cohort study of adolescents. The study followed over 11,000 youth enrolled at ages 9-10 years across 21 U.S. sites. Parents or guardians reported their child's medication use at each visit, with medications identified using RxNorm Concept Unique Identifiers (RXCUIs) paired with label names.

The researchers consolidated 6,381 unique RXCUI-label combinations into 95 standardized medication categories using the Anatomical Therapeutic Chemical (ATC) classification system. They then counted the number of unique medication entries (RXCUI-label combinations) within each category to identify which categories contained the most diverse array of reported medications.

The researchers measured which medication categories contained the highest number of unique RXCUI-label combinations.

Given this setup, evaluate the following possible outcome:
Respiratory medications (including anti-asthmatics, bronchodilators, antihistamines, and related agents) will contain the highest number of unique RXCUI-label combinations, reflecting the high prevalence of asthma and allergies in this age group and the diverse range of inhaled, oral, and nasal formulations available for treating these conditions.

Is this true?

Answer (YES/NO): NO